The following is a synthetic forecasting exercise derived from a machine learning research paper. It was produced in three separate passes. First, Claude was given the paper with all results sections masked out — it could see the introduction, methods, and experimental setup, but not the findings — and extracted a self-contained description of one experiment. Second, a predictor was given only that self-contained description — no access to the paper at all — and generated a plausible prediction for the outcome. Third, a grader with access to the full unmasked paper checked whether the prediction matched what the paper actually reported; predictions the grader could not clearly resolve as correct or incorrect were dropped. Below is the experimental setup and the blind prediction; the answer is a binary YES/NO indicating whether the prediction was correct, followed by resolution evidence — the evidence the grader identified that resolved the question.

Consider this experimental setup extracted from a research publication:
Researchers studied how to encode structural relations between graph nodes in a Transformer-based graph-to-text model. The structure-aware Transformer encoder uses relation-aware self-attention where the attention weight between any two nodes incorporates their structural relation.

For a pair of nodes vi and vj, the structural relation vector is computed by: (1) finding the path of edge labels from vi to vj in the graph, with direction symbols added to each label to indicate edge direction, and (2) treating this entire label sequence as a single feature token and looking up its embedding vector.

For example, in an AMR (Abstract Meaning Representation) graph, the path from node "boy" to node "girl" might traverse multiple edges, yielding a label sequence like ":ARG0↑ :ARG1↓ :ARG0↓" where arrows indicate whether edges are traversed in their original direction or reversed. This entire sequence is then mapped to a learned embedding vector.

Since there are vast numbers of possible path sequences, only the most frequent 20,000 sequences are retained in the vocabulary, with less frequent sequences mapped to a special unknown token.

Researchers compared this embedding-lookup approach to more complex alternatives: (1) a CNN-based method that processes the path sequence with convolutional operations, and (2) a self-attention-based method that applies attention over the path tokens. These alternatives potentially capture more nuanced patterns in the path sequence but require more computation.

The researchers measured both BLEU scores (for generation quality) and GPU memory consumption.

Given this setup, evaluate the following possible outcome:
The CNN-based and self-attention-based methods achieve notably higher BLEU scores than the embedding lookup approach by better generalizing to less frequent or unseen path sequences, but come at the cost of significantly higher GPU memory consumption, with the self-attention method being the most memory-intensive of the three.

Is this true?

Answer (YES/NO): NO